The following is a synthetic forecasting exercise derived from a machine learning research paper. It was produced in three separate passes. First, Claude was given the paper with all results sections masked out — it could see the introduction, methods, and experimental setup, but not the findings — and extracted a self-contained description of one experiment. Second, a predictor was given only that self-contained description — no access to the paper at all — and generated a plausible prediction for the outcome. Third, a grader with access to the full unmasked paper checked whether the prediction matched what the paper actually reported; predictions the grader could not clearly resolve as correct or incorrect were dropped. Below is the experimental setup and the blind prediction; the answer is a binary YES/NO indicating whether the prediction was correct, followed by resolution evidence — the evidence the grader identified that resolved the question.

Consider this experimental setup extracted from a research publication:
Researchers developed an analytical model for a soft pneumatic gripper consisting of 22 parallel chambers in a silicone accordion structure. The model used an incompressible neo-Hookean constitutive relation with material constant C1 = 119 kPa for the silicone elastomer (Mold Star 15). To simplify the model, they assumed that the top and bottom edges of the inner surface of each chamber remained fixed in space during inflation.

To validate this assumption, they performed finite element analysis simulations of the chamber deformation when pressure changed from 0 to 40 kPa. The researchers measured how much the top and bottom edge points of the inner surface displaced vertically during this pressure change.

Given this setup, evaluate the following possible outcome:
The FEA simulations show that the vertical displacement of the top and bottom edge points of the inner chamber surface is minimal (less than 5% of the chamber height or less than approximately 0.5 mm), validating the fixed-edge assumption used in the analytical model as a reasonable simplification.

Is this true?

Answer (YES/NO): YES